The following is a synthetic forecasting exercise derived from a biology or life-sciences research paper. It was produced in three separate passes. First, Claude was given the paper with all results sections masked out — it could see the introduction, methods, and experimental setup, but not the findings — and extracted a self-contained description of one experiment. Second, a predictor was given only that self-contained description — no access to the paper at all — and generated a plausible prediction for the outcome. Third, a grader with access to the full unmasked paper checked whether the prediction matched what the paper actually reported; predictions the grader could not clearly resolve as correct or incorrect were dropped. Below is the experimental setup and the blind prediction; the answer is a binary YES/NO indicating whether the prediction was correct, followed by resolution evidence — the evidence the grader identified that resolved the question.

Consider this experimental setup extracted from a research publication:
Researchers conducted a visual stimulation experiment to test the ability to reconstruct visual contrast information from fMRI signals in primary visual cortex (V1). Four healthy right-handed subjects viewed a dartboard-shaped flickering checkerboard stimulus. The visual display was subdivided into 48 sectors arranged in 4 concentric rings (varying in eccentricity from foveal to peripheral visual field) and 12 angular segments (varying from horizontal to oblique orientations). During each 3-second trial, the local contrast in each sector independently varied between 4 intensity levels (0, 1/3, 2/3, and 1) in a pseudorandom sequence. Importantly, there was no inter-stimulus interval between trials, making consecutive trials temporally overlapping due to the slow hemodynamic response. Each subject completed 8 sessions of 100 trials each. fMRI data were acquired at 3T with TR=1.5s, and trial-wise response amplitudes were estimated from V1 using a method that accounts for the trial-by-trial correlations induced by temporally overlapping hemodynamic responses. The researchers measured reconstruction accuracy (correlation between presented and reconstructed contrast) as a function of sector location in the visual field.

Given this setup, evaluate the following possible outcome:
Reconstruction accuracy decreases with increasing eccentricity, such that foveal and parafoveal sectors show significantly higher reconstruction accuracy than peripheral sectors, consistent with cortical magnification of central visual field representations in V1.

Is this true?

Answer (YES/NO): NO